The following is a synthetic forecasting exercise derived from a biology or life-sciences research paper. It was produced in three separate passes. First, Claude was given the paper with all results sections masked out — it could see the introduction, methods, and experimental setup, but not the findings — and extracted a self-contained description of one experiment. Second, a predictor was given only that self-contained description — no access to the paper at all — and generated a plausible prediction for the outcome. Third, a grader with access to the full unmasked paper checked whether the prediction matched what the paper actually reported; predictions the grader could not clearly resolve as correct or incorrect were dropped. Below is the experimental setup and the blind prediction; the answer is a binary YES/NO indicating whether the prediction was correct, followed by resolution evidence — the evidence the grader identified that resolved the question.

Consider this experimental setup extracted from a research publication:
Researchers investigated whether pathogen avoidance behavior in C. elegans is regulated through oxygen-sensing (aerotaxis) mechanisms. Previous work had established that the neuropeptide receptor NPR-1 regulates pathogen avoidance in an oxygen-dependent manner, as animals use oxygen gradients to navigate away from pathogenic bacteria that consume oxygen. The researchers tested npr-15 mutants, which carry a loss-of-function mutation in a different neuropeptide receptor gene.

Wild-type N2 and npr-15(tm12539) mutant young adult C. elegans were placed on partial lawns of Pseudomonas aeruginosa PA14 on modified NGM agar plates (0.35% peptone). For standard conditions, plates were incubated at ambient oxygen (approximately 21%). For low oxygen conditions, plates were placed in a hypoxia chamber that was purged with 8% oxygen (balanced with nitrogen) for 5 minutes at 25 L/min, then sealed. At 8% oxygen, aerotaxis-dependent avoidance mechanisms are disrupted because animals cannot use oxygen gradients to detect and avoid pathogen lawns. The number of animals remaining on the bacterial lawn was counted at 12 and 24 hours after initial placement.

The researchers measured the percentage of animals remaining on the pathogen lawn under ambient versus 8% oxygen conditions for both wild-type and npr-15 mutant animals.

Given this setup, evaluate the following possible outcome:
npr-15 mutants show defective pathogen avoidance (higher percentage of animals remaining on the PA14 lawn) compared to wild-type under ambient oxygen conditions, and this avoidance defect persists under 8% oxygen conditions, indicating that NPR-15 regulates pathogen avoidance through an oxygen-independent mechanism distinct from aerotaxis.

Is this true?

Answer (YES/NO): YES